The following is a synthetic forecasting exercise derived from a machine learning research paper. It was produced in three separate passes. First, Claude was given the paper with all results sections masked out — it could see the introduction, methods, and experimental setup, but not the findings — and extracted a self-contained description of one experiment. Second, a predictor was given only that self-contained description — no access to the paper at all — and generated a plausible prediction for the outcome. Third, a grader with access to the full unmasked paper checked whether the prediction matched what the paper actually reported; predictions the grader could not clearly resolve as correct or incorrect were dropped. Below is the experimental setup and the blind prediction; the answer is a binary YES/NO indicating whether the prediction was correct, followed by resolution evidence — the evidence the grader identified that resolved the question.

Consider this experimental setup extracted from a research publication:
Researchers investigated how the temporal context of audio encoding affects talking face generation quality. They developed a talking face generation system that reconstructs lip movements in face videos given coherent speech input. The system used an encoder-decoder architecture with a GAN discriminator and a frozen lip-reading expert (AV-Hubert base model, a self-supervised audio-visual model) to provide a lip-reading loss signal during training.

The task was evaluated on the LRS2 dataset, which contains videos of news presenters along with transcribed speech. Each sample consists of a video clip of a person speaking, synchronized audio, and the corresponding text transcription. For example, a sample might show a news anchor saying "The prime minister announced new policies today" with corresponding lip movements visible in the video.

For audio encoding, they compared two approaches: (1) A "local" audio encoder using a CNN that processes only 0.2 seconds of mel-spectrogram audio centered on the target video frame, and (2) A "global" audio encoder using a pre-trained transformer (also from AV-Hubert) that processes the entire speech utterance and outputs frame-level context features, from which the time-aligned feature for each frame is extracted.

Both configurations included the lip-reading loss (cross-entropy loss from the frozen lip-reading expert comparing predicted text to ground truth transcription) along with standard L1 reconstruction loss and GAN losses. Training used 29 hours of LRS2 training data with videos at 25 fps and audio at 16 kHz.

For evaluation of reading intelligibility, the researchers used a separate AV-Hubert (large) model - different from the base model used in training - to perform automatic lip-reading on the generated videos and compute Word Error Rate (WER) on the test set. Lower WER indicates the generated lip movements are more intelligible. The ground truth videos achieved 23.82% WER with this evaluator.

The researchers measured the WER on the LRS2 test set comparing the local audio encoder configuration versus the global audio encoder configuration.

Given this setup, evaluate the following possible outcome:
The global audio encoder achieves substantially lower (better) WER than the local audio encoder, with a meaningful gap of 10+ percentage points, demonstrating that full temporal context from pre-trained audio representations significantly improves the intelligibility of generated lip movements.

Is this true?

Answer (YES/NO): YES